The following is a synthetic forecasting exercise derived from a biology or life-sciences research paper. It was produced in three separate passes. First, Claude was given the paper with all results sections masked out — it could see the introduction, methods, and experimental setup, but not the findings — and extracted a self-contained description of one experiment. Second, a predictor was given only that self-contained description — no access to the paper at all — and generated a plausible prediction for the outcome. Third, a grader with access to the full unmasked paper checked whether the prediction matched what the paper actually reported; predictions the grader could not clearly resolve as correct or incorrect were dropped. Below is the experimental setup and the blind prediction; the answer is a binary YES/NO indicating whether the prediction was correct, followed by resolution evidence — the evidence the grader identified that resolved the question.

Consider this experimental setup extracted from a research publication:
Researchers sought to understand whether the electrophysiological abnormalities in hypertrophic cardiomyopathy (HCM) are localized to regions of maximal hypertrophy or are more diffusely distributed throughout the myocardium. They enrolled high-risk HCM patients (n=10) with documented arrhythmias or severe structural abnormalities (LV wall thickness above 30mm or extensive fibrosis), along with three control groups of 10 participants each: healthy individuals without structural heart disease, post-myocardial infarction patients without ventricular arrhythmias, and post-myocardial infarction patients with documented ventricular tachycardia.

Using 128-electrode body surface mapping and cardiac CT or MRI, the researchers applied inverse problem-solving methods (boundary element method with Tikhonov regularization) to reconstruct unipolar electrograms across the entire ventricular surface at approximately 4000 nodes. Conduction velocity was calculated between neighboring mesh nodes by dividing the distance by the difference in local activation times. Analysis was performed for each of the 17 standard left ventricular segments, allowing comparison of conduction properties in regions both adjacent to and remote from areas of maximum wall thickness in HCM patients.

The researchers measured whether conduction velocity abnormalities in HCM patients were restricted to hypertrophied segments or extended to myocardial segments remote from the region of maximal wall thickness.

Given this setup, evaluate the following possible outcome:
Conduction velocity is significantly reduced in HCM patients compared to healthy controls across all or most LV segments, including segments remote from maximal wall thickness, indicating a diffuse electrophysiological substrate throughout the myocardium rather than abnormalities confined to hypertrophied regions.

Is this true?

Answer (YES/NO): NO